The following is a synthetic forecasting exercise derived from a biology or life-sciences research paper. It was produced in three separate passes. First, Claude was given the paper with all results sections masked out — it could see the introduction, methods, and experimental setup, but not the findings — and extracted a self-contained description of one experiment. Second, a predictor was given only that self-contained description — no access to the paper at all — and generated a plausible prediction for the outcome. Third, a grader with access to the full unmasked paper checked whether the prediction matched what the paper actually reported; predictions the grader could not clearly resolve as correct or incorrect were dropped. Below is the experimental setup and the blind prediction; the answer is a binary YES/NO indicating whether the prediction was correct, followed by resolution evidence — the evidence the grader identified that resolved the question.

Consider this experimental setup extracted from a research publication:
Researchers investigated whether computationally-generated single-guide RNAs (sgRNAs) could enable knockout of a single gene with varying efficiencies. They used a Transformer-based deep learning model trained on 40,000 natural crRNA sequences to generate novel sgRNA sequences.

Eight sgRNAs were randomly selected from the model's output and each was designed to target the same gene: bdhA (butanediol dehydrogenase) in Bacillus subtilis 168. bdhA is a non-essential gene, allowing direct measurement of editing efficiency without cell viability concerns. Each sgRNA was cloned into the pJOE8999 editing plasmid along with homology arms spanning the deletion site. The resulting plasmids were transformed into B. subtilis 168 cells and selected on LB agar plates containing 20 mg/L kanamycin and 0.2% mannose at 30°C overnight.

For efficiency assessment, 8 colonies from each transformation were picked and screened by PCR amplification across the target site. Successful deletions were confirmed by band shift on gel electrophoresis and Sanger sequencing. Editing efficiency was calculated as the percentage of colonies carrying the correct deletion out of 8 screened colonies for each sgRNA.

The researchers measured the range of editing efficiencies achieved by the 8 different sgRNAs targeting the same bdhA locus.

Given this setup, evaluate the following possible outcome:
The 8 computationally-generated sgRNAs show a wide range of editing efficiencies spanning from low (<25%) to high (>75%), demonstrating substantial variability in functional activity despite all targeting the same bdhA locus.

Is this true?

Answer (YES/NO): NO